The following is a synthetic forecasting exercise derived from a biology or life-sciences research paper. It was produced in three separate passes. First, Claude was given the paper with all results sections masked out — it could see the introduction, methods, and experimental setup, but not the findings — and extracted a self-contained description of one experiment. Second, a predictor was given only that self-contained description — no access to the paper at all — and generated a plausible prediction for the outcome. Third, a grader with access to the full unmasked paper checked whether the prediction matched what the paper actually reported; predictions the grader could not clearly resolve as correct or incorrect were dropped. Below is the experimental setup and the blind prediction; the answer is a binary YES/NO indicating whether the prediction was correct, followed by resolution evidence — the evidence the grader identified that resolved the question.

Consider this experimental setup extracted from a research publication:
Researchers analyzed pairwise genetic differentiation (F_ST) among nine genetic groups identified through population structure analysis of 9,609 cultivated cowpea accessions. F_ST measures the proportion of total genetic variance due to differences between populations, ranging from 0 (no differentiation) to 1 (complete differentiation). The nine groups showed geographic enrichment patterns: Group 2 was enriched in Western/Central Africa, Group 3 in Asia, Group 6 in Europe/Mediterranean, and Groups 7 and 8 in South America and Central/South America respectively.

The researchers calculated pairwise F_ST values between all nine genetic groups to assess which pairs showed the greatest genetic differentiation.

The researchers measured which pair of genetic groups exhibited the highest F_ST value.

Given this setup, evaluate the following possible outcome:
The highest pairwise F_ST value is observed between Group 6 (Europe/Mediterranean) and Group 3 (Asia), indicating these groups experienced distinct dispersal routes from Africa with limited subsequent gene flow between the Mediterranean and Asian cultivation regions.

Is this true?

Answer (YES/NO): NO